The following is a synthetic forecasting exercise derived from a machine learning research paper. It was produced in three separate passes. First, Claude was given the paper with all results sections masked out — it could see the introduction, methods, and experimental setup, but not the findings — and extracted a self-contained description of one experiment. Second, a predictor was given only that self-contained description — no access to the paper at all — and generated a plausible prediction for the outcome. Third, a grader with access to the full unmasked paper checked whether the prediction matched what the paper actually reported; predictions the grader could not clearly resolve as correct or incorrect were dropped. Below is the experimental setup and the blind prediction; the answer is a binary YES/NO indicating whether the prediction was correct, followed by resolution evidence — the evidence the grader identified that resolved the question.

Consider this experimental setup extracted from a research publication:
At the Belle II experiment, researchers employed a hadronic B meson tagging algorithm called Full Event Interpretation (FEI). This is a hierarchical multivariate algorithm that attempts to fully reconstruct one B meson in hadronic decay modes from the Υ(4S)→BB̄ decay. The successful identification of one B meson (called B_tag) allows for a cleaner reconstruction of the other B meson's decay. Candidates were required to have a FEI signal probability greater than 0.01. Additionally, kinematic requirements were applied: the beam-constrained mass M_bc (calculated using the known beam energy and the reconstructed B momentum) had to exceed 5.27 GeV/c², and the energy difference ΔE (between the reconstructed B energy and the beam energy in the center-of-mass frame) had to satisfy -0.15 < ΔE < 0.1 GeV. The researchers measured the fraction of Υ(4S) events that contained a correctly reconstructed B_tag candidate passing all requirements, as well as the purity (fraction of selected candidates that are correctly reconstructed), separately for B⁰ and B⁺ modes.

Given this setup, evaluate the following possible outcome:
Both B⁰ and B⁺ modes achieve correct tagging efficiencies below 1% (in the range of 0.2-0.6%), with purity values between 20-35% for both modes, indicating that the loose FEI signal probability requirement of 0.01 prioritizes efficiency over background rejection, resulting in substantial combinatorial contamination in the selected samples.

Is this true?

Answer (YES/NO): YES